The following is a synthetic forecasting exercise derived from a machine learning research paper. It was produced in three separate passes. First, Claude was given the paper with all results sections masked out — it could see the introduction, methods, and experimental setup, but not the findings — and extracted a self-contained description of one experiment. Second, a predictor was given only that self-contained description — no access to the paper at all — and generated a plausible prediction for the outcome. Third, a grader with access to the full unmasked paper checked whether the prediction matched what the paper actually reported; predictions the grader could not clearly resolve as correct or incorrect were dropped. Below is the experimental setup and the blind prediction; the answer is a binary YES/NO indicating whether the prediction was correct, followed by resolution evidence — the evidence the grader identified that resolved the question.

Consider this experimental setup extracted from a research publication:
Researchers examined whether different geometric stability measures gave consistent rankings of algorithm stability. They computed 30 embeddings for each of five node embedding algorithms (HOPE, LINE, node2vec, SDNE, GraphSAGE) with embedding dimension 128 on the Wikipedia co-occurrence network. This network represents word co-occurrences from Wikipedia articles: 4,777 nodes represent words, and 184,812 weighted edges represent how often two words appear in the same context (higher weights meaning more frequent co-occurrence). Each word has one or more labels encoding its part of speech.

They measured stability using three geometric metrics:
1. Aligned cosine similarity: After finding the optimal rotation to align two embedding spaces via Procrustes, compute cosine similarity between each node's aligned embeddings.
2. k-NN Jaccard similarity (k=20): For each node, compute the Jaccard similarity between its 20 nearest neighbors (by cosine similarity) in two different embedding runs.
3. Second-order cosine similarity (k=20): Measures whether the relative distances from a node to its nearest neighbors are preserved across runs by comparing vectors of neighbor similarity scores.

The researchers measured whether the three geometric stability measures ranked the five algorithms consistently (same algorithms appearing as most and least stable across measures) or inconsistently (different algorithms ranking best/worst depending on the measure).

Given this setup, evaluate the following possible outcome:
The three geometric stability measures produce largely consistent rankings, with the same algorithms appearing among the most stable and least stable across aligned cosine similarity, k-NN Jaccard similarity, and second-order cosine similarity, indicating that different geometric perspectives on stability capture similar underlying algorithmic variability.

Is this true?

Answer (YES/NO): YES